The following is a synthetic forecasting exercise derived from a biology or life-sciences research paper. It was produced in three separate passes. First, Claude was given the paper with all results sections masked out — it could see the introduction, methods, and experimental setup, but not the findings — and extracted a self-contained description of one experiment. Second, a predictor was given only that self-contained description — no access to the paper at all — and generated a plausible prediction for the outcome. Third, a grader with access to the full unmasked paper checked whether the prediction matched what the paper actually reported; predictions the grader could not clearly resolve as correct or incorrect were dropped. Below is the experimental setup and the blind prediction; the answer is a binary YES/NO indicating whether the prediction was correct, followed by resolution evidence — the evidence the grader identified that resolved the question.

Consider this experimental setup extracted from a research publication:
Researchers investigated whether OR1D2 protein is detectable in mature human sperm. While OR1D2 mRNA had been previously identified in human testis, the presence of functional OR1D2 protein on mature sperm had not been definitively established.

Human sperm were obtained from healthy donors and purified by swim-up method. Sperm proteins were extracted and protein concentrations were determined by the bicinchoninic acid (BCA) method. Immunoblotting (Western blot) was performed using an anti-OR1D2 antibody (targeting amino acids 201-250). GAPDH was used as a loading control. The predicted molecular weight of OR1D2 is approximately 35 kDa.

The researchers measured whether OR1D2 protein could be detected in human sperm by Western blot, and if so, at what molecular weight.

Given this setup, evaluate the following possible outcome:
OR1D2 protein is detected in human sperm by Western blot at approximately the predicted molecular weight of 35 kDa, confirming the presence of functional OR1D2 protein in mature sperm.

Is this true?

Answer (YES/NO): NO